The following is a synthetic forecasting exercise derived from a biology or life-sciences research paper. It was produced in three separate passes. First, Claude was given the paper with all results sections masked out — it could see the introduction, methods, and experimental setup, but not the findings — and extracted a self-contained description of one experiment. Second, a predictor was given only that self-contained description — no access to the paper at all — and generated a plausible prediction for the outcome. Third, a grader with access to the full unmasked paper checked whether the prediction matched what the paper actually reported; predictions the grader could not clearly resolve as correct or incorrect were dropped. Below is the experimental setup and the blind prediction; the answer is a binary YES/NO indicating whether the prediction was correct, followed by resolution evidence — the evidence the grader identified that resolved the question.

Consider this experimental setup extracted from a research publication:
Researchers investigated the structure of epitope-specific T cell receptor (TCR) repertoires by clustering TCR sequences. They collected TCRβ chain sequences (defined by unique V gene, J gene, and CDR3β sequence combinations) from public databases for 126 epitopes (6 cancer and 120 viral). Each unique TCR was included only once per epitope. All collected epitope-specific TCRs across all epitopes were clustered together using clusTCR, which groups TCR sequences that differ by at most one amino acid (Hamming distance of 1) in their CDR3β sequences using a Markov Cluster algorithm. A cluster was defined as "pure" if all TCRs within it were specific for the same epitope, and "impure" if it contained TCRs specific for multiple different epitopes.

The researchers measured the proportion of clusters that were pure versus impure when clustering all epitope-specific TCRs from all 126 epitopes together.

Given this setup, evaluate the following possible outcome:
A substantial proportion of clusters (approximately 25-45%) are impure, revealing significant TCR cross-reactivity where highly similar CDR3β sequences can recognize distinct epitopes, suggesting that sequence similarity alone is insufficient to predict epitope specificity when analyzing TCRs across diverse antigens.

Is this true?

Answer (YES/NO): NO